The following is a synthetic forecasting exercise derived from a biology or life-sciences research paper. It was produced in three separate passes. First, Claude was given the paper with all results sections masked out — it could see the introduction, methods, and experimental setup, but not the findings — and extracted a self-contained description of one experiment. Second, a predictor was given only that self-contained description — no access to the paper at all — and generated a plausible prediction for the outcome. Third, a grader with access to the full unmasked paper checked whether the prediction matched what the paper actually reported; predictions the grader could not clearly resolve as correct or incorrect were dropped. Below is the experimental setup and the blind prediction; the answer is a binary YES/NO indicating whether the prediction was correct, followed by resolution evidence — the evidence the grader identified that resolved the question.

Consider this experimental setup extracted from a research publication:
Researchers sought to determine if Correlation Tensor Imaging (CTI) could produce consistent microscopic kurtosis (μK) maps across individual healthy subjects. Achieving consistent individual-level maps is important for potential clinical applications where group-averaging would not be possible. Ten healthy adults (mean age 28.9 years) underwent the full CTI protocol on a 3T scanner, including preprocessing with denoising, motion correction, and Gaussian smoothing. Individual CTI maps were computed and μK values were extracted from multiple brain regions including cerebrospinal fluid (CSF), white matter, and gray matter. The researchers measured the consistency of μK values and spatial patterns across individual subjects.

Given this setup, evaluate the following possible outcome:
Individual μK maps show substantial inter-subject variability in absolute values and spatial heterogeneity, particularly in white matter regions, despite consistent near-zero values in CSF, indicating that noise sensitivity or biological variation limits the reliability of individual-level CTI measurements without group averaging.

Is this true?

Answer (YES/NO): NO